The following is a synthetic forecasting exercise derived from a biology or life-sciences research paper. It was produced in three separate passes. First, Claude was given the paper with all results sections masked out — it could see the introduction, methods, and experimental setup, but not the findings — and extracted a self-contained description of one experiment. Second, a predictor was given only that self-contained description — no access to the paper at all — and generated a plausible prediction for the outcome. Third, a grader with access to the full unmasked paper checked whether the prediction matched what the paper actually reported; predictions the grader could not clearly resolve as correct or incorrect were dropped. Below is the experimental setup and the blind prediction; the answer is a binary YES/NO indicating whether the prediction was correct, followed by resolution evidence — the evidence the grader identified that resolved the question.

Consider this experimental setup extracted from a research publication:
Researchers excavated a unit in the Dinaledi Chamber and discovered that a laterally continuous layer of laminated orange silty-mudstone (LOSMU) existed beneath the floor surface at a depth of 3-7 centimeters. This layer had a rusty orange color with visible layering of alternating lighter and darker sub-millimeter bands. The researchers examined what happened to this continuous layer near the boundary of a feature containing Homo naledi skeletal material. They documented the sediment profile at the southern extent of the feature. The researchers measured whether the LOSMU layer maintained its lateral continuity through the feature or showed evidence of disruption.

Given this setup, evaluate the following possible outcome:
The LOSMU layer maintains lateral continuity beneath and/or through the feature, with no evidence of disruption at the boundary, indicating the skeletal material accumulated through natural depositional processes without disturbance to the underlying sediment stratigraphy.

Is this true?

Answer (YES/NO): NO